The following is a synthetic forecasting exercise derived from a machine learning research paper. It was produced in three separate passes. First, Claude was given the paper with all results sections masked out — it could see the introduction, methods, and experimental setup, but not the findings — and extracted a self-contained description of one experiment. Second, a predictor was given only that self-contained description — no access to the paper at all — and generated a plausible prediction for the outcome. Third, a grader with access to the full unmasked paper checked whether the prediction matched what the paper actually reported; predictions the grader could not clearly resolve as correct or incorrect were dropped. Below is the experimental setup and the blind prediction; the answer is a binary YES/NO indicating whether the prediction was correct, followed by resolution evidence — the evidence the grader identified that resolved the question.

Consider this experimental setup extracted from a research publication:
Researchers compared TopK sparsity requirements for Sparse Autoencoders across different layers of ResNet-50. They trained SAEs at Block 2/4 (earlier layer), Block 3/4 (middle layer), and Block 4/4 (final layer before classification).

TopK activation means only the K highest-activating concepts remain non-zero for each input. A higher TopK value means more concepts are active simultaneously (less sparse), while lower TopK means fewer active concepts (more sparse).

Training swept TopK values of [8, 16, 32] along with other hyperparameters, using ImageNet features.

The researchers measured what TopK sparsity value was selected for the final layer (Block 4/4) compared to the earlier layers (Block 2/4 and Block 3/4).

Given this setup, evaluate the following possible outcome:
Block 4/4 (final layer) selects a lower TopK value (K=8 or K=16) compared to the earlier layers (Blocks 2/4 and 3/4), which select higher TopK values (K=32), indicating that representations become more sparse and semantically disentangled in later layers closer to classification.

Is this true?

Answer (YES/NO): YES